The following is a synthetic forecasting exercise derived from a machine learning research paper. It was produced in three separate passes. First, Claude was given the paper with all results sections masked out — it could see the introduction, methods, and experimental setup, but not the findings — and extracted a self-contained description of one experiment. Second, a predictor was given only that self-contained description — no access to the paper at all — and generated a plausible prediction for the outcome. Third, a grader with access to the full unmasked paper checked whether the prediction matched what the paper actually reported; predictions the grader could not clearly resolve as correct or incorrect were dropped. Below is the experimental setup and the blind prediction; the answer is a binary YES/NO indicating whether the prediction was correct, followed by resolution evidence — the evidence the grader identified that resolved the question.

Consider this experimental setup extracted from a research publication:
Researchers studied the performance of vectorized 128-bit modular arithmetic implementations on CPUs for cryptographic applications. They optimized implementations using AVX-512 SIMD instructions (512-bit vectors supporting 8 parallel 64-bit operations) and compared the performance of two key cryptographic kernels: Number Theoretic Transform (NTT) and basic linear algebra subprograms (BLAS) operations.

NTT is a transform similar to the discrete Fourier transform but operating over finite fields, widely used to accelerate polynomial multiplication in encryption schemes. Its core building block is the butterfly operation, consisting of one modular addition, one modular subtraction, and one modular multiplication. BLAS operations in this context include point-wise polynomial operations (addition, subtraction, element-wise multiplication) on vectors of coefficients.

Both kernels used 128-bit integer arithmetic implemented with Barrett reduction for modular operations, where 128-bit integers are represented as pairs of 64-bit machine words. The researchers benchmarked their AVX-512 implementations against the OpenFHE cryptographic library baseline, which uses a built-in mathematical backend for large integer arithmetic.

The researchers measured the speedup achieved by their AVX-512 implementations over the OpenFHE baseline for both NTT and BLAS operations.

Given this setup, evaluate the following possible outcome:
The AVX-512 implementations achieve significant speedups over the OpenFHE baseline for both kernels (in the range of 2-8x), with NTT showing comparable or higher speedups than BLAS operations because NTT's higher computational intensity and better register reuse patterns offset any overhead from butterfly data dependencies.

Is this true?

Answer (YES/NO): NO